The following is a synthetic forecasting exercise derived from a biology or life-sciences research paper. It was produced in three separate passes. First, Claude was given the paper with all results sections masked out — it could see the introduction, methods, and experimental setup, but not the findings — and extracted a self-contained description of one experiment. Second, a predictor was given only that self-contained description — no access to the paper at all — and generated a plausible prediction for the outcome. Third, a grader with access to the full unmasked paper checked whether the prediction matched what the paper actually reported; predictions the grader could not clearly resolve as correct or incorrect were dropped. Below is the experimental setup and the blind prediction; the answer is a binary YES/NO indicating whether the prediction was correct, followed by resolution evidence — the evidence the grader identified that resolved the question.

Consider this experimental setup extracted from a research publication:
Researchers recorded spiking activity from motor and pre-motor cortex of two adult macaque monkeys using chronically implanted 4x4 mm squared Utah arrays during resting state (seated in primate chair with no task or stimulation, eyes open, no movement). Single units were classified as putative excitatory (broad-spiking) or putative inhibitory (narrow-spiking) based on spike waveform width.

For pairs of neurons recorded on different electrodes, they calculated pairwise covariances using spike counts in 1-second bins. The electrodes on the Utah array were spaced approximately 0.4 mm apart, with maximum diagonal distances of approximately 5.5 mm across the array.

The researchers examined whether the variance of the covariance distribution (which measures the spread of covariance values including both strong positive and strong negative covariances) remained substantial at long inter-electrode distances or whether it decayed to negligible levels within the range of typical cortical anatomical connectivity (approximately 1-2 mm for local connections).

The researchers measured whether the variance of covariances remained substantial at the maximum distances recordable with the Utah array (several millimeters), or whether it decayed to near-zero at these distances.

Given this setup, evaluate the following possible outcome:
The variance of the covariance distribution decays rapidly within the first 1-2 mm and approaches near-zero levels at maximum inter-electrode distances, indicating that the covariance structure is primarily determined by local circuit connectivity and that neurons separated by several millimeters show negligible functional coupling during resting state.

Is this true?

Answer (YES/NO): NO